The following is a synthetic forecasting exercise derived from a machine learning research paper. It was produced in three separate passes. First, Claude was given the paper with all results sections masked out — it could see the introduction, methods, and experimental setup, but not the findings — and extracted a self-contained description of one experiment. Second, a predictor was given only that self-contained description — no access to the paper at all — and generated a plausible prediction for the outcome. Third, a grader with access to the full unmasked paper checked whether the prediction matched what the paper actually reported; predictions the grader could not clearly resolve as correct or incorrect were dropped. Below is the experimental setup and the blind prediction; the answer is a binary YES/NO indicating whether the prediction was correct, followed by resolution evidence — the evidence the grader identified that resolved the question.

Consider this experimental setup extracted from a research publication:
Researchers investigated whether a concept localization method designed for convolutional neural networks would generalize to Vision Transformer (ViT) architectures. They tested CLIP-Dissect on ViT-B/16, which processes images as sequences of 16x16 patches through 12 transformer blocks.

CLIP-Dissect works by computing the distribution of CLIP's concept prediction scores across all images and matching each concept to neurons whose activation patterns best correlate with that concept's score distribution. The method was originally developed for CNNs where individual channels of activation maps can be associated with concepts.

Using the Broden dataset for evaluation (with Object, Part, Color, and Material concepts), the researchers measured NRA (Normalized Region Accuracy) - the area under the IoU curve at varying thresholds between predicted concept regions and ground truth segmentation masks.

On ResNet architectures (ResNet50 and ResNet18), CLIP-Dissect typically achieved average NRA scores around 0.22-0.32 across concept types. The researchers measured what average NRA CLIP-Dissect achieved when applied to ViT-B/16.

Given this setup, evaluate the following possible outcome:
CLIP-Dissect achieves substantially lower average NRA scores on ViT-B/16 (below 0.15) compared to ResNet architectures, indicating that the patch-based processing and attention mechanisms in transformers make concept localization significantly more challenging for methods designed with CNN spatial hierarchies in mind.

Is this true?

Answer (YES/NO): YES